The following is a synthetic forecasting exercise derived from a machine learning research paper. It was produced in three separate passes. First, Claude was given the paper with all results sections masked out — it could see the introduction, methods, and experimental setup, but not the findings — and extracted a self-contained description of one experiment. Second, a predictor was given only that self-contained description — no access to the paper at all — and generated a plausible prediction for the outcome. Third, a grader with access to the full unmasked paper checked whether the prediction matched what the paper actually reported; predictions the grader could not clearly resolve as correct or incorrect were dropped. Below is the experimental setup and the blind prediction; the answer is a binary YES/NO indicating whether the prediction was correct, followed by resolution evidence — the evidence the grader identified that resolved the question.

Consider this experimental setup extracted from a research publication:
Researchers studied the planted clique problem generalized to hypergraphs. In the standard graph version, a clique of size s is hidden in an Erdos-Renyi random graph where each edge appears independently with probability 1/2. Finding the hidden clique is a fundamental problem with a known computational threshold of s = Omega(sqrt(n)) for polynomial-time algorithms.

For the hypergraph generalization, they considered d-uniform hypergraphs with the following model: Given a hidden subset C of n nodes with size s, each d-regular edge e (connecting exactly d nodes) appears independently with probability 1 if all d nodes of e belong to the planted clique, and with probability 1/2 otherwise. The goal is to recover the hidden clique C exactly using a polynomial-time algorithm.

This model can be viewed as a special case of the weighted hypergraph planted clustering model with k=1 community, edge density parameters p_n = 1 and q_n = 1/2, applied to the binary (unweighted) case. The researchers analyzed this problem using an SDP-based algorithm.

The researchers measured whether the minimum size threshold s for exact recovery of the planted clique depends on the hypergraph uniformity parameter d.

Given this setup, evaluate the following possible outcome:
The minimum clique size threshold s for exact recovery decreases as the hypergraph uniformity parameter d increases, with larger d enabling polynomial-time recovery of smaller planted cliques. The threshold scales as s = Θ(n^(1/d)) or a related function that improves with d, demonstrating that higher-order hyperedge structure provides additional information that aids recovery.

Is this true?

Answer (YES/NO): NO